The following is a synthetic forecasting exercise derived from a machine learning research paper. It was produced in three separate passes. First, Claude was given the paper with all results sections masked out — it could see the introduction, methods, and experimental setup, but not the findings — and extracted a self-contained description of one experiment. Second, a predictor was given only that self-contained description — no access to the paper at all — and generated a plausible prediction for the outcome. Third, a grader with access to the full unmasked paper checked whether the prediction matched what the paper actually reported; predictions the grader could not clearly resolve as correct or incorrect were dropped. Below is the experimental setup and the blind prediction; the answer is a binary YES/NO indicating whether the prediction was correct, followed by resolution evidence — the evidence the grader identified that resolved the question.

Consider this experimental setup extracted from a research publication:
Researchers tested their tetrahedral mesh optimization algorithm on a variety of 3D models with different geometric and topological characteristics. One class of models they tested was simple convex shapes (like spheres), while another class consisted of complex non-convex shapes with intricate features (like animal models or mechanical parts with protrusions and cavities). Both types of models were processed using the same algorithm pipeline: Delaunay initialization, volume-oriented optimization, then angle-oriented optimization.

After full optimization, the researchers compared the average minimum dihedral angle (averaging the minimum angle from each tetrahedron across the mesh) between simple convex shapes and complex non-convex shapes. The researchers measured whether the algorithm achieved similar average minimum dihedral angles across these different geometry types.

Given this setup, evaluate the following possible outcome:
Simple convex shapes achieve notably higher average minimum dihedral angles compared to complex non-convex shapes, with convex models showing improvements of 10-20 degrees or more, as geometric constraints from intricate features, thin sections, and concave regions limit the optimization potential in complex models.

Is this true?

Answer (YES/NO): NO